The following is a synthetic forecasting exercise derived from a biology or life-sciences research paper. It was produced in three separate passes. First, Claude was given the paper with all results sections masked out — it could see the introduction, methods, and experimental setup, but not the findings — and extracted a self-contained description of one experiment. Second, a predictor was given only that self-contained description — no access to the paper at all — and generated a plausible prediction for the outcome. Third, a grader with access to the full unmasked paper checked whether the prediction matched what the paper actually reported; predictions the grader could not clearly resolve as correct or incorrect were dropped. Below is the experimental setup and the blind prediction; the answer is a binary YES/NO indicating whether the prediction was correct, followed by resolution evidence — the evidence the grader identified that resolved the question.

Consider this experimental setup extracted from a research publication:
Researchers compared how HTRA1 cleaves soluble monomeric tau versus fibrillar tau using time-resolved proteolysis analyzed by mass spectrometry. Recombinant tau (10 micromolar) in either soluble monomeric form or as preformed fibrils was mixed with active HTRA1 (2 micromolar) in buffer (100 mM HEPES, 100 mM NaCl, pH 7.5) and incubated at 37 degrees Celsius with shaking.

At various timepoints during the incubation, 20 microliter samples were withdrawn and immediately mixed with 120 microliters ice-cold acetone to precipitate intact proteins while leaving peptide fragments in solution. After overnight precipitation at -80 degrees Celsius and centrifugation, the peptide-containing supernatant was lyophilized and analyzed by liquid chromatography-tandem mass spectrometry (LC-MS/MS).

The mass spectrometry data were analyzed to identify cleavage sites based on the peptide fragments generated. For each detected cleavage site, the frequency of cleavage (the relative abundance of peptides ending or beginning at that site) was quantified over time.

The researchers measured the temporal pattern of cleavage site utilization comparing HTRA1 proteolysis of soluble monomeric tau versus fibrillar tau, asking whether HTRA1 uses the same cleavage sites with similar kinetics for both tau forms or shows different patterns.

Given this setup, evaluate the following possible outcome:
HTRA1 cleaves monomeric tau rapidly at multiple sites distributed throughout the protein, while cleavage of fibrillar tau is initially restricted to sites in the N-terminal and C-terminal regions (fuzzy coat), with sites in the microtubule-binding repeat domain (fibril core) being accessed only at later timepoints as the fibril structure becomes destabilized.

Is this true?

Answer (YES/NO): NO